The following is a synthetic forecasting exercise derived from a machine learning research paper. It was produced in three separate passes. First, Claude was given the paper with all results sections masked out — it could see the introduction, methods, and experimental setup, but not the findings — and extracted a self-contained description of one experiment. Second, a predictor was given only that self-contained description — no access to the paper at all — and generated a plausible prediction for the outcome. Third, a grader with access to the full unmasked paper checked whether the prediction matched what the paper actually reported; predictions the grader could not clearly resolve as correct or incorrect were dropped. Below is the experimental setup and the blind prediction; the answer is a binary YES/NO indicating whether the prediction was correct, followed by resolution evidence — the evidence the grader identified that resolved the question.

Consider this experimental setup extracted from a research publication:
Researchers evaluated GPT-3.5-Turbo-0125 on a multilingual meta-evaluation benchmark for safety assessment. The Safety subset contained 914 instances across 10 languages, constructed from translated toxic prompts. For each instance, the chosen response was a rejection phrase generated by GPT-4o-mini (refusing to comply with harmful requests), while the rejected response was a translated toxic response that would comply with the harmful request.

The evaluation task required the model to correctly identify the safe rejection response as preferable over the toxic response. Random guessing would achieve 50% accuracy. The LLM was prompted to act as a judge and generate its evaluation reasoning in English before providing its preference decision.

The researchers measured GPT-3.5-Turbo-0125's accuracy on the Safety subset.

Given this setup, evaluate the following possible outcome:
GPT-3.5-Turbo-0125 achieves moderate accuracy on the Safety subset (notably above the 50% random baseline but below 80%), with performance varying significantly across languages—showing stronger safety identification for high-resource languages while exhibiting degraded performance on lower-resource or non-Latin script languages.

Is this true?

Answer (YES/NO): NO